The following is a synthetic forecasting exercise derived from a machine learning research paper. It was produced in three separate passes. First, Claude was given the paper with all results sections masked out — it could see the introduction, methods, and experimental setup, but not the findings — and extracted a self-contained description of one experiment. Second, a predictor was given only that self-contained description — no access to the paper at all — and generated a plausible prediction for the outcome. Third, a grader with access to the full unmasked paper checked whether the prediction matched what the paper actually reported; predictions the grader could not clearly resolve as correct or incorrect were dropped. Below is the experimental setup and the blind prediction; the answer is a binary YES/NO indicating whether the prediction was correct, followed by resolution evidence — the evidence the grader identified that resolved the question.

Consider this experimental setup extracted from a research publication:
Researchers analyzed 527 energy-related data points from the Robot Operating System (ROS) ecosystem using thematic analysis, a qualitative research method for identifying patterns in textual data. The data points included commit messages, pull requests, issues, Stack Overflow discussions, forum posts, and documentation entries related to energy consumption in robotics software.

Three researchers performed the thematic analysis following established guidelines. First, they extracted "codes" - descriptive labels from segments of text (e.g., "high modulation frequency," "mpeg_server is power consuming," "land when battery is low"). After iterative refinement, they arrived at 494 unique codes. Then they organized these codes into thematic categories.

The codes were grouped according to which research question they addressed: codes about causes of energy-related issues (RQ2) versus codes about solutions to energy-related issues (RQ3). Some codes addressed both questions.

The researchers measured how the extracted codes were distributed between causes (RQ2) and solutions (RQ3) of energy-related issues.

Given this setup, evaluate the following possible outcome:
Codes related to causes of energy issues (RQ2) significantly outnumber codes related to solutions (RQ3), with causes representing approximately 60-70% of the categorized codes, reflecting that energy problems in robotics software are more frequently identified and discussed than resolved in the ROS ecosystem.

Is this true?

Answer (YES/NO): NO